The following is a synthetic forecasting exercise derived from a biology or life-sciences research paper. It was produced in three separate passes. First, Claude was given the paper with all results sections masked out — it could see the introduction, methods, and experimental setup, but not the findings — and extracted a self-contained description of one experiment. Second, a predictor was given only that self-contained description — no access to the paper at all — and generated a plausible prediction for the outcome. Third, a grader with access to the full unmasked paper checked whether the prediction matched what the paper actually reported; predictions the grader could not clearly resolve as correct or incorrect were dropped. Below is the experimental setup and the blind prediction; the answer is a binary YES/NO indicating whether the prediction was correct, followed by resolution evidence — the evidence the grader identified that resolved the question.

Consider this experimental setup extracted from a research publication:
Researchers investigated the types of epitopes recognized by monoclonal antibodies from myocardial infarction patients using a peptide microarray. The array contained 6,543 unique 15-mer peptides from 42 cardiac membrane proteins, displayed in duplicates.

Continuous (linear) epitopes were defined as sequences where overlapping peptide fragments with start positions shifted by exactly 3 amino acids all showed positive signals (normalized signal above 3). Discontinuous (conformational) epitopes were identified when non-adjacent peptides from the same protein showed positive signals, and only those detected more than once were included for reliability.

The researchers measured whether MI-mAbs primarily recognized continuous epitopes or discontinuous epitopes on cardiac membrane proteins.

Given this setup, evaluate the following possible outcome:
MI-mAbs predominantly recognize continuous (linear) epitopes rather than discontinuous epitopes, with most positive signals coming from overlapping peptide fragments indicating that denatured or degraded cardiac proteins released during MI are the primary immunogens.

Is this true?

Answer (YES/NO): NO